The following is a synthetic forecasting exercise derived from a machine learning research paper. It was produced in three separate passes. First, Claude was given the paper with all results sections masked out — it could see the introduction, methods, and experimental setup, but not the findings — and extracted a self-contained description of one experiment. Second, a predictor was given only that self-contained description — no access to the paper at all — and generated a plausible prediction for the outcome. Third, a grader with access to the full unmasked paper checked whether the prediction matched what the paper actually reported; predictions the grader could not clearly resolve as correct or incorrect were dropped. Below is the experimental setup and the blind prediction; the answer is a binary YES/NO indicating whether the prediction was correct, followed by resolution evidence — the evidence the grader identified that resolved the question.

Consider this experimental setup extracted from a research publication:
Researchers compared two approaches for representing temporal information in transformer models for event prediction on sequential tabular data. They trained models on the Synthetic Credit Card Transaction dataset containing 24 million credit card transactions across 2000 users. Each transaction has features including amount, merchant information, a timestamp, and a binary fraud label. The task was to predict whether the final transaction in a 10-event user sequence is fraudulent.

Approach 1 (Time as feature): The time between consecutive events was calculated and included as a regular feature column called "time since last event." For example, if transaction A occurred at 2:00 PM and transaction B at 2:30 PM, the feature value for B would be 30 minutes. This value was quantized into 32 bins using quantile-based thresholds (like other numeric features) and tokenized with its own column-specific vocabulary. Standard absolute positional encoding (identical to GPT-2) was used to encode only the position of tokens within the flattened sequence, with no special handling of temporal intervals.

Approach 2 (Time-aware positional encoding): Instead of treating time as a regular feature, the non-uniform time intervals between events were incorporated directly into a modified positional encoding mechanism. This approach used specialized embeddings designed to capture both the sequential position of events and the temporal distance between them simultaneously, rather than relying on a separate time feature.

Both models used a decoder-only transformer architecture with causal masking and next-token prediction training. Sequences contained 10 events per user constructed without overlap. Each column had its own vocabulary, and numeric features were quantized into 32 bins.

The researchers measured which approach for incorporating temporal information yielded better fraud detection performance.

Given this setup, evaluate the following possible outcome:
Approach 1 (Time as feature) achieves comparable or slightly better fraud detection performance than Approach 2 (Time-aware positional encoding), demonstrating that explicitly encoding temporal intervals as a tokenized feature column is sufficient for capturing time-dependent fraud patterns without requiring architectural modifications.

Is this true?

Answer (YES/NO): YES